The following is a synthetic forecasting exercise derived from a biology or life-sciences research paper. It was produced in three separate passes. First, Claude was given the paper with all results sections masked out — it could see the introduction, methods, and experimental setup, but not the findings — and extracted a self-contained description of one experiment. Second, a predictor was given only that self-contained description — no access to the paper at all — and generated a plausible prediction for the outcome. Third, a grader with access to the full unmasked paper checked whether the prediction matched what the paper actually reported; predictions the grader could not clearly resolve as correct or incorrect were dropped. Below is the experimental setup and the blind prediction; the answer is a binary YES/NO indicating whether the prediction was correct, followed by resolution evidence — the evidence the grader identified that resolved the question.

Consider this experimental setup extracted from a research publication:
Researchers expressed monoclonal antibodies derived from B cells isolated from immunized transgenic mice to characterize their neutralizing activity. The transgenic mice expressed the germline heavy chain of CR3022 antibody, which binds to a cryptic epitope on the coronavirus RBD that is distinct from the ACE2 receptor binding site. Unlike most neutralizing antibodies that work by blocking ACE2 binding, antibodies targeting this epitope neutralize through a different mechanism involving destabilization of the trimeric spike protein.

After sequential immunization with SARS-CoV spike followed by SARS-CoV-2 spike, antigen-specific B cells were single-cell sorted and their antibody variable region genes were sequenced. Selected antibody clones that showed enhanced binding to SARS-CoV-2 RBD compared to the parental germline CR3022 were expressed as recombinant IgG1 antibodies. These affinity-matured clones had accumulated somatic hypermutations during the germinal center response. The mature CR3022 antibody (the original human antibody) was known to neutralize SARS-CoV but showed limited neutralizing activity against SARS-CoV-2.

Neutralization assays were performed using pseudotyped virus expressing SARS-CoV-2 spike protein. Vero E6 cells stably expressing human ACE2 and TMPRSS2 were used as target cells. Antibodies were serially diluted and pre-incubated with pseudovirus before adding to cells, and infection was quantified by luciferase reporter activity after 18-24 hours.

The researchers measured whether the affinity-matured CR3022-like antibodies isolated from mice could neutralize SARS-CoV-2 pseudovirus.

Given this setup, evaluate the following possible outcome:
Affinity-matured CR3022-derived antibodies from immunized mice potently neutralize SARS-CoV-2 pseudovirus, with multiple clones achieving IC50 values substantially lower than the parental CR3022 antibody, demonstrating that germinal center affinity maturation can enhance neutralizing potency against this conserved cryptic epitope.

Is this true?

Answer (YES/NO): NO